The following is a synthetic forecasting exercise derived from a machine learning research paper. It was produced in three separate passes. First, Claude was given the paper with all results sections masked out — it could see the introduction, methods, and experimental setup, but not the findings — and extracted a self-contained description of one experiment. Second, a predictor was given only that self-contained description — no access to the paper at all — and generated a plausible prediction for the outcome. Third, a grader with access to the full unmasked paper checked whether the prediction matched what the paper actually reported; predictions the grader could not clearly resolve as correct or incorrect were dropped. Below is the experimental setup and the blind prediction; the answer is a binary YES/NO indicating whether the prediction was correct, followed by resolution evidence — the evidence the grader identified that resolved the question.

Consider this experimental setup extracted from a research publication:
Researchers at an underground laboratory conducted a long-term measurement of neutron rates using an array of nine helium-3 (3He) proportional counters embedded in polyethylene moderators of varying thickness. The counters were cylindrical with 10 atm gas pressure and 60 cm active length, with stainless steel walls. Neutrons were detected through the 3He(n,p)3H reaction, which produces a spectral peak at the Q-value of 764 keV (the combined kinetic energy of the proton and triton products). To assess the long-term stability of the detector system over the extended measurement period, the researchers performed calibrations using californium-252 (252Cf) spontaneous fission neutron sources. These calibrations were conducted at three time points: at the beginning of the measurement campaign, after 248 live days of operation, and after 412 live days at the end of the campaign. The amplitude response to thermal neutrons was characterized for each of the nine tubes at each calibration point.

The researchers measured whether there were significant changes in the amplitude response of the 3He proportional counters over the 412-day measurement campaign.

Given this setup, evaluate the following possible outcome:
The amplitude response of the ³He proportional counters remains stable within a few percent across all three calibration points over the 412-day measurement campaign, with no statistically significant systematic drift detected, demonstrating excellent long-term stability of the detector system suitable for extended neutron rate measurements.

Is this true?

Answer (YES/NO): YES